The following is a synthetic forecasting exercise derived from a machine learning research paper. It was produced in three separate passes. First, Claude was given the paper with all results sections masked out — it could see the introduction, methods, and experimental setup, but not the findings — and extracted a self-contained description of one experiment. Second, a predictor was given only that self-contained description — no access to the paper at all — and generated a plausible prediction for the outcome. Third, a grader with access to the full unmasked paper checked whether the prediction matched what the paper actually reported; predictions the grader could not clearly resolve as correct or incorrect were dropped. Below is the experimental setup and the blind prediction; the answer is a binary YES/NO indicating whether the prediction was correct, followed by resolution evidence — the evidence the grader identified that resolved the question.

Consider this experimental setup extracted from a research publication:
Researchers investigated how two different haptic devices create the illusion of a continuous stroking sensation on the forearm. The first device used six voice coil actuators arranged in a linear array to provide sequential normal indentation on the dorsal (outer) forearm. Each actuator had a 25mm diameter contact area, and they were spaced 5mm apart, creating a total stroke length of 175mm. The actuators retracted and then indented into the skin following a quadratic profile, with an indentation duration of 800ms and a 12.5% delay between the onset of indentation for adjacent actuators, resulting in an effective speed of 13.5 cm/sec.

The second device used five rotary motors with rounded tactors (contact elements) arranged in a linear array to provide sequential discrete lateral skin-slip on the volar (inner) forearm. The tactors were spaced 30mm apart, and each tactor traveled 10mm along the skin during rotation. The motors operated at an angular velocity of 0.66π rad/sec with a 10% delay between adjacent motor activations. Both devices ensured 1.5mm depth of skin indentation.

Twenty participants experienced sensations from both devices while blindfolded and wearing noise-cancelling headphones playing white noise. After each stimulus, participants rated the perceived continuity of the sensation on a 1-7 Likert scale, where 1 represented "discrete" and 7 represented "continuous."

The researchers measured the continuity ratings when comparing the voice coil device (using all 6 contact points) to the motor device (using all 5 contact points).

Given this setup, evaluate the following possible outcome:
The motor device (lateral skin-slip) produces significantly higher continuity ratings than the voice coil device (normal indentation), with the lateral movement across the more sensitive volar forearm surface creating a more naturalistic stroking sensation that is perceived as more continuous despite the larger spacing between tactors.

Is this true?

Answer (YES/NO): NO